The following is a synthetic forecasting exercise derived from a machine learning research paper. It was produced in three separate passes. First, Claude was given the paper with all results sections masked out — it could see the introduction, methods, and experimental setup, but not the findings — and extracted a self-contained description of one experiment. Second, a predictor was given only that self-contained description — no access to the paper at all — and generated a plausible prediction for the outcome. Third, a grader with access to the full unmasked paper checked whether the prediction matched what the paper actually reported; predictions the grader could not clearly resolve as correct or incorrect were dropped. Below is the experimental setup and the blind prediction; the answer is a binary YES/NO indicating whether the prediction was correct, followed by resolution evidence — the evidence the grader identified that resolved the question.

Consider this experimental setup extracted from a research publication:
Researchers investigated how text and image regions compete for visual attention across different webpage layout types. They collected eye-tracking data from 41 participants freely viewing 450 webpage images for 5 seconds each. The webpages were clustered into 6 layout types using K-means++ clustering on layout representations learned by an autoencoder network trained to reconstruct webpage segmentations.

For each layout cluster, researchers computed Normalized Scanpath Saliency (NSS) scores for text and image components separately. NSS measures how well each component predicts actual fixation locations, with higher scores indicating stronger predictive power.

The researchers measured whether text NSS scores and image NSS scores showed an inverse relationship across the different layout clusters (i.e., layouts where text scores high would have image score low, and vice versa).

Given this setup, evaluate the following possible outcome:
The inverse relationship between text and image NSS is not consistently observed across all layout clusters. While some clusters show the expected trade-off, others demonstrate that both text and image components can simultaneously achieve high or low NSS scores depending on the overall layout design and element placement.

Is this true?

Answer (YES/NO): YES